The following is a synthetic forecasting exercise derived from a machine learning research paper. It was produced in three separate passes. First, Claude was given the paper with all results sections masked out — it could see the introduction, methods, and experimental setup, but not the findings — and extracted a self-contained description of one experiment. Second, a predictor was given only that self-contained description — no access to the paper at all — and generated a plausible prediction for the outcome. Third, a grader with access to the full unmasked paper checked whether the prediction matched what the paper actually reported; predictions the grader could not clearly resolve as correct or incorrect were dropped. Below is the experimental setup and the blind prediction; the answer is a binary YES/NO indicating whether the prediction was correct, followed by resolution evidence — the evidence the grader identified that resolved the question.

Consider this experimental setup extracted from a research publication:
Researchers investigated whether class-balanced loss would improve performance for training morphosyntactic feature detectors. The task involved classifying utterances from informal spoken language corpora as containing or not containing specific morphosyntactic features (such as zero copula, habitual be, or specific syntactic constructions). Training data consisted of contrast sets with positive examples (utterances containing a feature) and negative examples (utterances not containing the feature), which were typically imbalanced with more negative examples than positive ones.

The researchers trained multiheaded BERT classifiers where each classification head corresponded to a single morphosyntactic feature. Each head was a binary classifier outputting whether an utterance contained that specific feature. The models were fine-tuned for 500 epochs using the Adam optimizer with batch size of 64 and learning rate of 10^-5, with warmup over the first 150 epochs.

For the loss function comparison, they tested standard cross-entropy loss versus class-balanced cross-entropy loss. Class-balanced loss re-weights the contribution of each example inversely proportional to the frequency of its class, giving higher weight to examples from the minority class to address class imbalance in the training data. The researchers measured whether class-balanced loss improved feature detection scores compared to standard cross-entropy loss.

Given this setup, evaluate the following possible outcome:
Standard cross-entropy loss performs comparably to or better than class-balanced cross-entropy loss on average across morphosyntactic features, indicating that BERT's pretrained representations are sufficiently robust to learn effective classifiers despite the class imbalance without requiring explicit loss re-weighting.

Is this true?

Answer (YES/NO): YES